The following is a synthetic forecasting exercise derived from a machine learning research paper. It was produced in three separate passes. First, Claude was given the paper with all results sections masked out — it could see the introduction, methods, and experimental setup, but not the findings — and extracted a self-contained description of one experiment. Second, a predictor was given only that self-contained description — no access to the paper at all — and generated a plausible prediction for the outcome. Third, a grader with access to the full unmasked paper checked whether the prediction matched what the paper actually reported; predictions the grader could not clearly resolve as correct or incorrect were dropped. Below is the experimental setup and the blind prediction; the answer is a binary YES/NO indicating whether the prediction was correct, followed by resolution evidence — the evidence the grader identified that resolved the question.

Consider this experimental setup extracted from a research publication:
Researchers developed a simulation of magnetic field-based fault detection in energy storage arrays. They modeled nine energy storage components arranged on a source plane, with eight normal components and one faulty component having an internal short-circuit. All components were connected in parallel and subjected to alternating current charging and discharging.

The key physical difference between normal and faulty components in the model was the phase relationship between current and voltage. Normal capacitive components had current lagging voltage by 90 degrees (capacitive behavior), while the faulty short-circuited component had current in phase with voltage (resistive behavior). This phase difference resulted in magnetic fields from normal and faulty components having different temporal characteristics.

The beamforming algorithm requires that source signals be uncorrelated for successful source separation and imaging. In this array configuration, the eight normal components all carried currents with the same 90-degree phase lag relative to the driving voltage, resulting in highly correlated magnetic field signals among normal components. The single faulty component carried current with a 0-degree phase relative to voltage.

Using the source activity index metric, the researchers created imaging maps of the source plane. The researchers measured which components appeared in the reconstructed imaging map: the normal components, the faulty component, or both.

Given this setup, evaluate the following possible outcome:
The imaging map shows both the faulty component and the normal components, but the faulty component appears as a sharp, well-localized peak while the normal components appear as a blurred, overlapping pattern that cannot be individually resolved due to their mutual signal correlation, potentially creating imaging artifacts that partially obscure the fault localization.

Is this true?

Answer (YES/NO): NO